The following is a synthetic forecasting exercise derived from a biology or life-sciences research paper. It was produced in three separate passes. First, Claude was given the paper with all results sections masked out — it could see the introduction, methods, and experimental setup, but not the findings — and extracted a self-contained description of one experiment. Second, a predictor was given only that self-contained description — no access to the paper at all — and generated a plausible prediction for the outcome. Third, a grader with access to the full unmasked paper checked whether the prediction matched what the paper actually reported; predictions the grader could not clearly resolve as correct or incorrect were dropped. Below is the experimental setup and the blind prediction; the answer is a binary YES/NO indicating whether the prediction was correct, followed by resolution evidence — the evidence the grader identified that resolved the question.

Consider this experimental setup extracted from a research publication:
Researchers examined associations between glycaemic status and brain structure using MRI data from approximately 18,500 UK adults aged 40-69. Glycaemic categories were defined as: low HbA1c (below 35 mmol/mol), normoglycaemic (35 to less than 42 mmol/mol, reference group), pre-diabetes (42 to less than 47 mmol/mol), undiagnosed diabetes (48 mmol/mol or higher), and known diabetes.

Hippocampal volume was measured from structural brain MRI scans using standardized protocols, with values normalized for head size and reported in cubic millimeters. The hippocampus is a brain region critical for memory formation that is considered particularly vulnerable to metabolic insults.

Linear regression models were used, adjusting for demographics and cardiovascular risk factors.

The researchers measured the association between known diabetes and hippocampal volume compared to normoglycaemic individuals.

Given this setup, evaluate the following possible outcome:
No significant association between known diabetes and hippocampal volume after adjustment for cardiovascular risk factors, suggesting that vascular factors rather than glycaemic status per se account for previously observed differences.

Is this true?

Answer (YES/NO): NO